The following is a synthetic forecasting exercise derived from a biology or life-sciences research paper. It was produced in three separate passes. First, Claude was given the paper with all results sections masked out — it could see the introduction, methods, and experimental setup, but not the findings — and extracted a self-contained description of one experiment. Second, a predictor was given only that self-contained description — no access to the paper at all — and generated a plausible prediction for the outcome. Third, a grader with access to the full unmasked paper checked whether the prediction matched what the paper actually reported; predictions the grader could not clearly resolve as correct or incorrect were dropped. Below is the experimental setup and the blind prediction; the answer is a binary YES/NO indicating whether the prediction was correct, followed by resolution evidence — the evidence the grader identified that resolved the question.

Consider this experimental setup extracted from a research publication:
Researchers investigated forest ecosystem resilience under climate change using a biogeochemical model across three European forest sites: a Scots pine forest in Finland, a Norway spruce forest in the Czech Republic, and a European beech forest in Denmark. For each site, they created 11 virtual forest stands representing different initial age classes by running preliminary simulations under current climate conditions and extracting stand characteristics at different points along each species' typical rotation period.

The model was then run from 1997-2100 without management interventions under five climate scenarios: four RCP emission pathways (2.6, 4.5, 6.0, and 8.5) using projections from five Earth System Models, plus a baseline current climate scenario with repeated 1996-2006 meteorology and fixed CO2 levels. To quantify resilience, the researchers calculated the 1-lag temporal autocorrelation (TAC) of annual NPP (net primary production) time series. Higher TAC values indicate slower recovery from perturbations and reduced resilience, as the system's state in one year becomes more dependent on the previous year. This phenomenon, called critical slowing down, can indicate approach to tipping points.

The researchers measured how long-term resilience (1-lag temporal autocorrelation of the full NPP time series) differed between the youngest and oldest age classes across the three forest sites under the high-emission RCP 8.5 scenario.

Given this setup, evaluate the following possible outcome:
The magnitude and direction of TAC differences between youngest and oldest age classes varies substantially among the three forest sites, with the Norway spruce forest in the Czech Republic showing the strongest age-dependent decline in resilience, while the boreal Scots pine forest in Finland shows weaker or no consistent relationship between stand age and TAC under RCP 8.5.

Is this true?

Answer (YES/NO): NO